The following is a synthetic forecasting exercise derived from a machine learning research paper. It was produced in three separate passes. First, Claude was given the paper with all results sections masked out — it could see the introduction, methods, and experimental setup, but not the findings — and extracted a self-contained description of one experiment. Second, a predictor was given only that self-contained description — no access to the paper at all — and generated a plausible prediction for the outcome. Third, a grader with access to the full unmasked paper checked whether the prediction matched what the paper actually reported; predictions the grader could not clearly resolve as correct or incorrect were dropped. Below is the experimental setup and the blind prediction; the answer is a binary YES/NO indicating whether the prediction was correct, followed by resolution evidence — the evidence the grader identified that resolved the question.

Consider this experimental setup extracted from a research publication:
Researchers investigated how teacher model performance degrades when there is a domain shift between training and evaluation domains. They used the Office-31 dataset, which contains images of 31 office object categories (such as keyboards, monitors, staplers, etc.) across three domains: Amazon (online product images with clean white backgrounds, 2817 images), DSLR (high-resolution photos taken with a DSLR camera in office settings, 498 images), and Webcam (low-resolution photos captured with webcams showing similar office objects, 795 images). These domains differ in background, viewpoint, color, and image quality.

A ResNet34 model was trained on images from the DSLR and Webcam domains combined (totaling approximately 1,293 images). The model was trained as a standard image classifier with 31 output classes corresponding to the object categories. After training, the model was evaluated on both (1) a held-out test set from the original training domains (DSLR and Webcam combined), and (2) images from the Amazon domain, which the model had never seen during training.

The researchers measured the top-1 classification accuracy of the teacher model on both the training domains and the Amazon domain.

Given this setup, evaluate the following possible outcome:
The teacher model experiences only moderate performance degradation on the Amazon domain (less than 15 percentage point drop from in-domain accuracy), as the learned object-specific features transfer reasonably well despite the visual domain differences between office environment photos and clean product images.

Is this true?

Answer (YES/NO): NO